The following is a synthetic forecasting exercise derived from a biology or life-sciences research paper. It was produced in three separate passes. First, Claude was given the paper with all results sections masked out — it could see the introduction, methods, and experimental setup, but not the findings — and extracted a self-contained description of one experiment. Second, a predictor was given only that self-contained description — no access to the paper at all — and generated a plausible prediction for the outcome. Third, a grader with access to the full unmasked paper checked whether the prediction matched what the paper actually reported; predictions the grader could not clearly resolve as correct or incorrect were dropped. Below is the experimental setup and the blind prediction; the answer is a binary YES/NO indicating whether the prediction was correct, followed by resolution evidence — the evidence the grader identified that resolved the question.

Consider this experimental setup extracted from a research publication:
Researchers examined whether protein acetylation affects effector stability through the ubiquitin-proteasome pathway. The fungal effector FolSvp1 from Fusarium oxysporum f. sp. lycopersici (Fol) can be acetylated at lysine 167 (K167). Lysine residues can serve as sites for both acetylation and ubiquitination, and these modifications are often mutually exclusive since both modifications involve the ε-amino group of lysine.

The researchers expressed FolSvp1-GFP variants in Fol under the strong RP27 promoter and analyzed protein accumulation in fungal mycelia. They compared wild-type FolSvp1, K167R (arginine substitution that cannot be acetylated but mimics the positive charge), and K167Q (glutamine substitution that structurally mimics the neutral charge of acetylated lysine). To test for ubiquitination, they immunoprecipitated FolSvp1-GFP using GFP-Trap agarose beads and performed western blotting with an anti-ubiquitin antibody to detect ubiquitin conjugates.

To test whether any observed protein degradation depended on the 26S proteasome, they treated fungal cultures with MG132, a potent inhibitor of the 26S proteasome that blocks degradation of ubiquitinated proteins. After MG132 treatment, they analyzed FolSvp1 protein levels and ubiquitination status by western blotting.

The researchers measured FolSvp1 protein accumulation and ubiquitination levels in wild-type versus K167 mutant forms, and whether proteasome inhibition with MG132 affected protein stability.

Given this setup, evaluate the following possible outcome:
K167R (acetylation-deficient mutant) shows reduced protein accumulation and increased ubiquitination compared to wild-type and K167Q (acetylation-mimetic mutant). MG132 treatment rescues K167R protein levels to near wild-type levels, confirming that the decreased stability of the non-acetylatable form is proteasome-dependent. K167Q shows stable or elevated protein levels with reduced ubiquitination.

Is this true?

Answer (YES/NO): YES